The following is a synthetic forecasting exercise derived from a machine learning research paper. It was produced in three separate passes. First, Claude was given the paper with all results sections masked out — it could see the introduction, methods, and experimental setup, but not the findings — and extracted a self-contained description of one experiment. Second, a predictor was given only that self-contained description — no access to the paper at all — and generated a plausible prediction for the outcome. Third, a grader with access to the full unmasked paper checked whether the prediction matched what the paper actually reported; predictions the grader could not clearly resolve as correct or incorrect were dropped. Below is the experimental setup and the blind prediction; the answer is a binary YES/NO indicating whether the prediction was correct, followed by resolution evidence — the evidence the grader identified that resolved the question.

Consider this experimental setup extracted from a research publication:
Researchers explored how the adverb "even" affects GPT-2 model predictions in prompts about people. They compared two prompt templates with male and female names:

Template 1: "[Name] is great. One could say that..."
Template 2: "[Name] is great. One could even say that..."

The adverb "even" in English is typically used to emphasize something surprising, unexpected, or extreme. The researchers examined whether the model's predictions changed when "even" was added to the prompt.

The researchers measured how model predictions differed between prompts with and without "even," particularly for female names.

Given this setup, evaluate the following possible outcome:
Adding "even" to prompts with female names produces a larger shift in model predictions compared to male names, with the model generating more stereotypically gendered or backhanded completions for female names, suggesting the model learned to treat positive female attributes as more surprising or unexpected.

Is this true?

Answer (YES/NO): NO